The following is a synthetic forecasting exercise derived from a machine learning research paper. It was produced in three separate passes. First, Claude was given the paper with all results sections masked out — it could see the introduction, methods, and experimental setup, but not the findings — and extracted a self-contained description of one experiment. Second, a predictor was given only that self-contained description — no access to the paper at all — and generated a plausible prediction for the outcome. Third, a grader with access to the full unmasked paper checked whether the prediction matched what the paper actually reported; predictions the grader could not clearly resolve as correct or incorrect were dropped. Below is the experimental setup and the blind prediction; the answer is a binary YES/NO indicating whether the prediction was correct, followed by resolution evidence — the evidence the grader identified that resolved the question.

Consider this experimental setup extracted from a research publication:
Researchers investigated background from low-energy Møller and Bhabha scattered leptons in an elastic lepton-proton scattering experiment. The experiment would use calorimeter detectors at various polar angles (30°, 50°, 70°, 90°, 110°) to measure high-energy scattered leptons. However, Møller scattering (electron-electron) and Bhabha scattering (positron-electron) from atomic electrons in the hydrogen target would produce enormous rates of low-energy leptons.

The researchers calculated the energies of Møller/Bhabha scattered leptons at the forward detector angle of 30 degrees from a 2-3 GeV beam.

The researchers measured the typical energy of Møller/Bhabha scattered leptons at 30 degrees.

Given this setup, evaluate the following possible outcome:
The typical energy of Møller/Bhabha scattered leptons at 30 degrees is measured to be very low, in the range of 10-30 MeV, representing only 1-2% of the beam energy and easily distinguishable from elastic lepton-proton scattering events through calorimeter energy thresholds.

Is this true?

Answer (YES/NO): NO